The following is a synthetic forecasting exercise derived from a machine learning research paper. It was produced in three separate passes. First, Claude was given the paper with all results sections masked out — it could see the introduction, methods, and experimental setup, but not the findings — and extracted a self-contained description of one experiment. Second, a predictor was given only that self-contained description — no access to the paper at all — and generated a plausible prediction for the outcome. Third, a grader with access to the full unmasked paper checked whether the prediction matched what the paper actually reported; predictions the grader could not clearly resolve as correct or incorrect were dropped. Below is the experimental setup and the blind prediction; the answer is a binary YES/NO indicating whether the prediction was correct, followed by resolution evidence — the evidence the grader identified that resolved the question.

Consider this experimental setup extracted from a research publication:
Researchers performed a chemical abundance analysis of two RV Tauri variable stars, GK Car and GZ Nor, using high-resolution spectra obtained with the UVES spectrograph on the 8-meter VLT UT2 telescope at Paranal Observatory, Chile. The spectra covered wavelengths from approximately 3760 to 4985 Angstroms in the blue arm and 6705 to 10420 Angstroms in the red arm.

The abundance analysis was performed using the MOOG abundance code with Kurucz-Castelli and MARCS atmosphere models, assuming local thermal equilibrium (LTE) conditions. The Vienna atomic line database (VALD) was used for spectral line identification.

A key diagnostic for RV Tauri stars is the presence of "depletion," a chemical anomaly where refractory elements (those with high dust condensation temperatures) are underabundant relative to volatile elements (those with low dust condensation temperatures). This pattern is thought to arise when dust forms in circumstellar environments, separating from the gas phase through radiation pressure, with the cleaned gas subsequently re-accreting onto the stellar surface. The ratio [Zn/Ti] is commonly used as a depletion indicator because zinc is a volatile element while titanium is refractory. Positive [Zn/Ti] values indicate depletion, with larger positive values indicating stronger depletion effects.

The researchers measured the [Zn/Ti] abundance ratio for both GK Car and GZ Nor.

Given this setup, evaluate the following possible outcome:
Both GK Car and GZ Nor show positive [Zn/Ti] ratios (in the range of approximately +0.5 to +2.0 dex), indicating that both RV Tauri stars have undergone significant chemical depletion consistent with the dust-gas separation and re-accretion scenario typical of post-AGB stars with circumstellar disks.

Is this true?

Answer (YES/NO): YES